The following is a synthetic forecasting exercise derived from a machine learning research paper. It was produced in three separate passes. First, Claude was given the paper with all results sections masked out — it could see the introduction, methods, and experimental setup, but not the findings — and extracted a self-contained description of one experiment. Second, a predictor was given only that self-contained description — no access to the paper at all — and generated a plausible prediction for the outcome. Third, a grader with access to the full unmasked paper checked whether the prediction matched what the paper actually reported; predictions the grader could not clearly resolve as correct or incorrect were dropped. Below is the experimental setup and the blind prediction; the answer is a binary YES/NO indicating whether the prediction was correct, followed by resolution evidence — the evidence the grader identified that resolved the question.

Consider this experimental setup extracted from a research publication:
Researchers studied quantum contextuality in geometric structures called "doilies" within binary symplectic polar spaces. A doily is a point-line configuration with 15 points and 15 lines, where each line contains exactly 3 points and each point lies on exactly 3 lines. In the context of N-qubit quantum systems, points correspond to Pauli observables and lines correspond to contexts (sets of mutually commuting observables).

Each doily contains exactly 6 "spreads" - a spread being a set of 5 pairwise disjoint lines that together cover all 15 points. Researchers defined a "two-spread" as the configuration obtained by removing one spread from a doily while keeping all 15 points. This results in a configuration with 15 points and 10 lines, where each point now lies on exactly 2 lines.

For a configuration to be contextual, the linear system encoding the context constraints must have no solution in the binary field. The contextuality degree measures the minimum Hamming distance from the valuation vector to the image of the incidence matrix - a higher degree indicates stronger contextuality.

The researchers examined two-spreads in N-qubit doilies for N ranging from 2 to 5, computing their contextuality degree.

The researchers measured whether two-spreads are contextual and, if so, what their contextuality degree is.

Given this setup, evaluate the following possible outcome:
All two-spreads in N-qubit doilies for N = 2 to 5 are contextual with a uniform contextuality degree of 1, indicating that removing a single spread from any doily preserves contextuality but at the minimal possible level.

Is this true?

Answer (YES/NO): YES